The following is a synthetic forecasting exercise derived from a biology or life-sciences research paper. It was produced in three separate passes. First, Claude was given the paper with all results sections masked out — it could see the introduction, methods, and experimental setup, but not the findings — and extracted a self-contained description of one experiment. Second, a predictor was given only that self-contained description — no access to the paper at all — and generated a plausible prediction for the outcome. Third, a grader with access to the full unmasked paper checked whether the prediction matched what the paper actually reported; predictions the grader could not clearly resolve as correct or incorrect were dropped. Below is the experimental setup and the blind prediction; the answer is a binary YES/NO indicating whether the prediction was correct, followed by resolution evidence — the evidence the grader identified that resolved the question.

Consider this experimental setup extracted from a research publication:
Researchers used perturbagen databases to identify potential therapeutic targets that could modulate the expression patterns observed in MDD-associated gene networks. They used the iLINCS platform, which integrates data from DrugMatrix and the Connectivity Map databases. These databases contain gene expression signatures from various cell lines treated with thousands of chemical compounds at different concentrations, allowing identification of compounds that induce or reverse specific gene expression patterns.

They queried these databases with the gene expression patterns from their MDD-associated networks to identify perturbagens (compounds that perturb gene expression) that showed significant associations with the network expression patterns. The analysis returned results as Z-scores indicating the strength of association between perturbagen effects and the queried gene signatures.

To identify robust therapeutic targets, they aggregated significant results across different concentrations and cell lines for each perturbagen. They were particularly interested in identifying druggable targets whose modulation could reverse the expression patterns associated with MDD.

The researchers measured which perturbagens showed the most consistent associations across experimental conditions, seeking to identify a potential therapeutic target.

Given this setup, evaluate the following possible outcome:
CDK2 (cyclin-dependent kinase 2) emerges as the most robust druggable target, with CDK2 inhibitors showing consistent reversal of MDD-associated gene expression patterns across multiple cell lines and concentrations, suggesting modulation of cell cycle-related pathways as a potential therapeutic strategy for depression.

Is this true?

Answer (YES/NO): NO